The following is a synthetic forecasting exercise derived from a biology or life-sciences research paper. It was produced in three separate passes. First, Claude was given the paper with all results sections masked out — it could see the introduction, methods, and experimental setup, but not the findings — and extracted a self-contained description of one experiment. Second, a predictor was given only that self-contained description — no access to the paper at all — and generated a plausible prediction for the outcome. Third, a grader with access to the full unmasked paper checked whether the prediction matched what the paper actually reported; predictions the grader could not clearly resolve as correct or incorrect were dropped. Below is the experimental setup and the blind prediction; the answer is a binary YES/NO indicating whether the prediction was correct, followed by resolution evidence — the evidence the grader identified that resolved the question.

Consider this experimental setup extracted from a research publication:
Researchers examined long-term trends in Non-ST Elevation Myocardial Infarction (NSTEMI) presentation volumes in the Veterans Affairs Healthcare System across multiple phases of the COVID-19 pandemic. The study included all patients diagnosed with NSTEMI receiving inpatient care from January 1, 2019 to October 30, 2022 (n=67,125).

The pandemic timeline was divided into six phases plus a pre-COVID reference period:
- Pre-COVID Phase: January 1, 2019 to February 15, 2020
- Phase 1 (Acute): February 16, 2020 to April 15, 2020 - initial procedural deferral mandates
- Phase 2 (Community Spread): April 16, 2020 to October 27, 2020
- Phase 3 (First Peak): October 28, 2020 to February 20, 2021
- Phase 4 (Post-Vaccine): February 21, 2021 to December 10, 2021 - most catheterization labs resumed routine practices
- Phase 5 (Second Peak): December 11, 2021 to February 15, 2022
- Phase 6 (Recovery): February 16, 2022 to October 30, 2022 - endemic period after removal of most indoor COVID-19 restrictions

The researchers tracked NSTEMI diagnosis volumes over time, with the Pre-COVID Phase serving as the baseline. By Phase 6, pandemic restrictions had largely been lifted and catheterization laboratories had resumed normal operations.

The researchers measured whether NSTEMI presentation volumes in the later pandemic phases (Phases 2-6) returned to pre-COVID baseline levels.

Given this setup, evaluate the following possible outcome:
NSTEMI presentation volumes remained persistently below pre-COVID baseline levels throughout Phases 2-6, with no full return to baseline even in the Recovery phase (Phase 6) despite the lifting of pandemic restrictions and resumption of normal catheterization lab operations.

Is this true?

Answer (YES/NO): YES